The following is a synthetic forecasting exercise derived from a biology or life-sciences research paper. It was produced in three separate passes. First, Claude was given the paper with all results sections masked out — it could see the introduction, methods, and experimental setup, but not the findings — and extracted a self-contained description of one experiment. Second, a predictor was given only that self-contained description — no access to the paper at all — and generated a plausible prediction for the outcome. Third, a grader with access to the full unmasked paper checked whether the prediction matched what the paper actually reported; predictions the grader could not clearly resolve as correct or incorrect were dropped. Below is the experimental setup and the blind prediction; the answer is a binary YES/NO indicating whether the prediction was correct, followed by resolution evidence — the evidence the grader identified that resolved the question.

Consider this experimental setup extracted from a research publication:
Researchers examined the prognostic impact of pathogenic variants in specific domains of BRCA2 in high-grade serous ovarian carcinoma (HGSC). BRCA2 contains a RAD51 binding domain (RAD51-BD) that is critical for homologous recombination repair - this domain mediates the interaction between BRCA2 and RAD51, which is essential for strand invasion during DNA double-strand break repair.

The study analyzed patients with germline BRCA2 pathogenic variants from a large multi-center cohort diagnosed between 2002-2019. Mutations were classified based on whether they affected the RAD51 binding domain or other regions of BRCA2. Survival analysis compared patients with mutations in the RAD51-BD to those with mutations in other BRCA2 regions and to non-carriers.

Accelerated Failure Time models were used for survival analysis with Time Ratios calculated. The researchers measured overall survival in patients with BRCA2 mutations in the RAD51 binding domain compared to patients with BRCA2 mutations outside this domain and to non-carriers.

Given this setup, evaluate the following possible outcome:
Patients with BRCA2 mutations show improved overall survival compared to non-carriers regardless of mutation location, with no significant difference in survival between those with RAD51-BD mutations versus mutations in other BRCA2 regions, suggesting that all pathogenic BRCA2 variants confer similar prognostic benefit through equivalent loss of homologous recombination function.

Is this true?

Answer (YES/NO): NO